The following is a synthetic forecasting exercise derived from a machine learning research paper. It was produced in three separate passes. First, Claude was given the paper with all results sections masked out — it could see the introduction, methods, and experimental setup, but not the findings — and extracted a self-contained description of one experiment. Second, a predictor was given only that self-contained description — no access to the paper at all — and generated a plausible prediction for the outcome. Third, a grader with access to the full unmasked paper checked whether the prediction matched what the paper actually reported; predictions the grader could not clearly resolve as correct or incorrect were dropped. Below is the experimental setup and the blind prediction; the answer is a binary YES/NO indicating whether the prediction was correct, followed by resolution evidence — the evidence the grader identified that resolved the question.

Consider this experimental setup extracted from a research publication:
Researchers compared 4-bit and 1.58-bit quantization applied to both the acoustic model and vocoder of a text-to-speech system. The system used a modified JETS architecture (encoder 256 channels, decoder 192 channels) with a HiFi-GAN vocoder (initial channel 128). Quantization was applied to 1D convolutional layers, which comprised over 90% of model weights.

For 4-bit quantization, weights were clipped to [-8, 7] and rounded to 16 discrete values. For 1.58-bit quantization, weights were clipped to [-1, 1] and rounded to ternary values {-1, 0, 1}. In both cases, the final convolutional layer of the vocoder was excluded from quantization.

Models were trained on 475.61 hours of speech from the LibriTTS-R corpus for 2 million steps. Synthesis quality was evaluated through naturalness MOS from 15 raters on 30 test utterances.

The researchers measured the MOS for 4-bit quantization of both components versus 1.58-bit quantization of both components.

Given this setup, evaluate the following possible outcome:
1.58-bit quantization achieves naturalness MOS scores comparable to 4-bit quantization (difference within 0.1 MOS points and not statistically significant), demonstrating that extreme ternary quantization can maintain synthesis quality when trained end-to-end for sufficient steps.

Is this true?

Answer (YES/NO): NO